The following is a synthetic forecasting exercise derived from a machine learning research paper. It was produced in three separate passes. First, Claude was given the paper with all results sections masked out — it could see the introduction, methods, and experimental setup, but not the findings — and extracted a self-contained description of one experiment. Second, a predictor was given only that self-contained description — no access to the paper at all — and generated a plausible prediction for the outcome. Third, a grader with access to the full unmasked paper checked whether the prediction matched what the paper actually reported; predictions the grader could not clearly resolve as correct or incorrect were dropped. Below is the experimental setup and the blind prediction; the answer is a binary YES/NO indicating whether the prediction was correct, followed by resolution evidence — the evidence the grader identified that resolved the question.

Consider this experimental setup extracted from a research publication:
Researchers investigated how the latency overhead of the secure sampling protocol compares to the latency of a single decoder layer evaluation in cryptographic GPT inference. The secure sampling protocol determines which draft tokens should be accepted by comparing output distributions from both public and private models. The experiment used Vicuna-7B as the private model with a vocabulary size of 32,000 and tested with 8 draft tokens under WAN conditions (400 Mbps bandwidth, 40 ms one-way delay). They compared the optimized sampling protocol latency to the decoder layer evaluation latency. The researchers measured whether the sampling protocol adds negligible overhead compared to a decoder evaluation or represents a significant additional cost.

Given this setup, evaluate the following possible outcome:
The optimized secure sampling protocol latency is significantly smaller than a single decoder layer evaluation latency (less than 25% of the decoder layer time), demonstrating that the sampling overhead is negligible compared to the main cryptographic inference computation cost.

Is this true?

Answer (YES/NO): YES